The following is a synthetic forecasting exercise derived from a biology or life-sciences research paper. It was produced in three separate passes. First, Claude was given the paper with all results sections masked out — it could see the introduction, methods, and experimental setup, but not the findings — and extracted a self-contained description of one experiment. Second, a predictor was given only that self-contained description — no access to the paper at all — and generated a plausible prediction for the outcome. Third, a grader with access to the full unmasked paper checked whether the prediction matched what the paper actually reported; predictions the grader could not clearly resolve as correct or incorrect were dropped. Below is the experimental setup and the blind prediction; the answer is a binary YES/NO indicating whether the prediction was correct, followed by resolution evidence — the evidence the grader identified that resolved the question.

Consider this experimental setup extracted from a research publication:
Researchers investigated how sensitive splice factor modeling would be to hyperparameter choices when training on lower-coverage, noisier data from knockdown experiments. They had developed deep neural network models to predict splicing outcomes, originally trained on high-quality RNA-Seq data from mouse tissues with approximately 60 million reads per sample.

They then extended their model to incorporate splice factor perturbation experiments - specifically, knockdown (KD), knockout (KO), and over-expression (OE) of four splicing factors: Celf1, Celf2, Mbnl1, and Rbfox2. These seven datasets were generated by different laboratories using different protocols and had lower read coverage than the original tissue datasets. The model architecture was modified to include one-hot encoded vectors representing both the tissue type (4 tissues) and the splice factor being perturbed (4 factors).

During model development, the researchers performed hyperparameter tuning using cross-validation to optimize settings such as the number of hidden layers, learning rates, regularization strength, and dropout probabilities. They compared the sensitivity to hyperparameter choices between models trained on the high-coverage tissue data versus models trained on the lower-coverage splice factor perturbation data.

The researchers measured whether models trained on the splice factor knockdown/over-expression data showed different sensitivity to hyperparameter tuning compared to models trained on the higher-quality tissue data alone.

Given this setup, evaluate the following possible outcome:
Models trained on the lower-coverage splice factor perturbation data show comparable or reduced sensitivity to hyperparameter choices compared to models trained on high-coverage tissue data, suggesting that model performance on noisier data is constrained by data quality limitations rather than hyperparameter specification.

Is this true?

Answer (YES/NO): NO